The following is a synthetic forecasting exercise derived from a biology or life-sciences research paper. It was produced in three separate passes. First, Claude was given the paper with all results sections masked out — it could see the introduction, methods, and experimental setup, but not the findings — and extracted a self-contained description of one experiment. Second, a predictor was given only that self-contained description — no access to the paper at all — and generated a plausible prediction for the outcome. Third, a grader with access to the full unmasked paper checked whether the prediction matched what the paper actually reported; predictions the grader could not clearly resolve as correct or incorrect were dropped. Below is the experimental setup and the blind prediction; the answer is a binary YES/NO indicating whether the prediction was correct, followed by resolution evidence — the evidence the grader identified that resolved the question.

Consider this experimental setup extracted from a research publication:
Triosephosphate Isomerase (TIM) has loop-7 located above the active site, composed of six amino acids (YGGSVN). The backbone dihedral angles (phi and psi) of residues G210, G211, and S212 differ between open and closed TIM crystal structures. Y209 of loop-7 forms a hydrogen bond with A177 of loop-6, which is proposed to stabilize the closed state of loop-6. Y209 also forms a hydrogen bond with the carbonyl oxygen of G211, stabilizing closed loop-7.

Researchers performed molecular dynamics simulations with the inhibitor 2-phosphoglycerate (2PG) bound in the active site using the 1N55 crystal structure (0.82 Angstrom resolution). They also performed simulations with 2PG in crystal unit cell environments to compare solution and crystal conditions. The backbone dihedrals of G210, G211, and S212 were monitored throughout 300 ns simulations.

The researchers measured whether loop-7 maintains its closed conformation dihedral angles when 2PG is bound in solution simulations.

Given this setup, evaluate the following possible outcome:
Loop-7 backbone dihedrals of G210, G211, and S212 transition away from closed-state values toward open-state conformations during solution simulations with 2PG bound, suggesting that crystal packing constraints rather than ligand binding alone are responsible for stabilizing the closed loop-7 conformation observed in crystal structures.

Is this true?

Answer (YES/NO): NO